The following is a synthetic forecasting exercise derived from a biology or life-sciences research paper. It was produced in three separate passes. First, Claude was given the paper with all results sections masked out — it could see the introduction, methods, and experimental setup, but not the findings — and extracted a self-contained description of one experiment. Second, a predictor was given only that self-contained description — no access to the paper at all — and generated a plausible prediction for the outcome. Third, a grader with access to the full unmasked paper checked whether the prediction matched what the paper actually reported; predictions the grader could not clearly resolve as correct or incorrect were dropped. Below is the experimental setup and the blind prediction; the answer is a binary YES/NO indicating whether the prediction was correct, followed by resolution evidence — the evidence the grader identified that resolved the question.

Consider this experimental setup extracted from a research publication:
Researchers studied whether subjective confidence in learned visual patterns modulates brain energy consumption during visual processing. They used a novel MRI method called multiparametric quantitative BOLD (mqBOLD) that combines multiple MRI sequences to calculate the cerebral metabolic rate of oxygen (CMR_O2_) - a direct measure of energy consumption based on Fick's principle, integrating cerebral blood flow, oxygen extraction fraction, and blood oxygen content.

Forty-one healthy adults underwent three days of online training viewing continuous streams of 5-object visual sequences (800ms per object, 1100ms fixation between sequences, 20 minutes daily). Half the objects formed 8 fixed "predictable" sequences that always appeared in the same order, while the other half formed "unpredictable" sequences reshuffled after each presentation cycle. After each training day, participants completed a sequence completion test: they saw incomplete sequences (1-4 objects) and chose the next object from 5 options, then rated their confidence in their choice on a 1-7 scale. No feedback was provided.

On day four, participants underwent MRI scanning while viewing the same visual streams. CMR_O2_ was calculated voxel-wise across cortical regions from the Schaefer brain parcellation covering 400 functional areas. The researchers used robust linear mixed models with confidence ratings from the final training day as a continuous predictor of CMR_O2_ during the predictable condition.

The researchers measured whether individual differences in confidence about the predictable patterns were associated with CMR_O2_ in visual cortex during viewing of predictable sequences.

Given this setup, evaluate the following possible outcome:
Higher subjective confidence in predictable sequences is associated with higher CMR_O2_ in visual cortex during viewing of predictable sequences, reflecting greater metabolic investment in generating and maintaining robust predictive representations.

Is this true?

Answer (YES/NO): NO